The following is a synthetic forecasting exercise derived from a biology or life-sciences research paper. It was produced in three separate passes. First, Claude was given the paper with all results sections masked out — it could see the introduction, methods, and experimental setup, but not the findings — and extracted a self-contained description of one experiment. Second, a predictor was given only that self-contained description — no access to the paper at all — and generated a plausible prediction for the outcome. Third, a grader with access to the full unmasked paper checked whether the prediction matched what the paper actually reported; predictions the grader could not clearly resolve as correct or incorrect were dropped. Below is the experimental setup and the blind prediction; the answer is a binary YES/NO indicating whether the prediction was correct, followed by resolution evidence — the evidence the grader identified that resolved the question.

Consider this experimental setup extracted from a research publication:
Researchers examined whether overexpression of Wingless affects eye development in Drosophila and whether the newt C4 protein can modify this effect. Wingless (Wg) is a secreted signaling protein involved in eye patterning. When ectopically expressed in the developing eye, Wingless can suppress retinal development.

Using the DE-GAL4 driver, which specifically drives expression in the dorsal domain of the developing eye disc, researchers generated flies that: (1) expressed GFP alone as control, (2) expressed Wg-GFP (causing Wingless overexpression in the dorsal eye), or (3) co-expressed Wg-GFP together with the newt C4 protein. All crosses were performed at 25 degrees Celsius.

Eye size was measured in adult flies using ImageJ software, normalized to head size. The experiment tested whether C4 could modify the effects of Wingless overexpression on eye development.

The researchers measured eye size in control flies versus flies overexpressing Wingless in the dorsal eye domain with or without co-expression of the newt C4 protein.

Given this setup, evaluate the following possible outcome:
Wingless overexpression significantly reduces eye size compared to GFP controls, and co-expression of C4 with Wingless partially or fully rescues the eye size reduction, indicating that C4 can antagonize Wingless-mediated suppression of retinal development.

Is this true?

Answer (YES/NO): YES